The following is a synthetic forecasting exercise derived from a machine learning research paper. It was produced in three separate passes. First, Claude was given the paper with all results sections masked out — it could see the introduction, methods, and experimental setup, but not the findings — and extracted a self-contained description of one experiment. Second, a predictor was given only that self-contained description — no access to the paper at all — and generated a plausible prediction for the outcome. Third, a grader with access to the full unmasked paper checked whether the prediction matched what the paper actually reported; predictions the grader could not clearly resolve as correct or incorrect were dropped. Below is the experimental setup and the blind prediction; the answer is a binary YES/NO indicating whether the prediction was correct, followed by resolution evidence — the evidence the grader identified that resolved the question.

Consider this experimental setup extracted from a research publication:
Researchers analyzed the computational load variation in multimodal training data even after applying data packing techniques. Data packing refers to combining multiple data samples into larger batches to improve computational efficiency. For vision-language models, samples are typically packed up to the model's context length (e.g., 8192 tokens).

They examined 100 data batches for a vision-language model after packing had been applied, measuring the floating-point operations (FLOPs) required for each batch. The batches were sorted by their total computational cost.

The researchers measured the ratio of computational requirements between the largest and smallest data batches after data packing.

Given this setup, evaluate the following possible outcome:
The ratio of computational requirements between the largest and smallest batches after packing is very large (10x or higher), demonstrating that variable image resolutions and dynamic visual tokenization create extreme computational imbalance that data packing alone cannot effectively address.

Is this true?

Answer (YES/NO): NO